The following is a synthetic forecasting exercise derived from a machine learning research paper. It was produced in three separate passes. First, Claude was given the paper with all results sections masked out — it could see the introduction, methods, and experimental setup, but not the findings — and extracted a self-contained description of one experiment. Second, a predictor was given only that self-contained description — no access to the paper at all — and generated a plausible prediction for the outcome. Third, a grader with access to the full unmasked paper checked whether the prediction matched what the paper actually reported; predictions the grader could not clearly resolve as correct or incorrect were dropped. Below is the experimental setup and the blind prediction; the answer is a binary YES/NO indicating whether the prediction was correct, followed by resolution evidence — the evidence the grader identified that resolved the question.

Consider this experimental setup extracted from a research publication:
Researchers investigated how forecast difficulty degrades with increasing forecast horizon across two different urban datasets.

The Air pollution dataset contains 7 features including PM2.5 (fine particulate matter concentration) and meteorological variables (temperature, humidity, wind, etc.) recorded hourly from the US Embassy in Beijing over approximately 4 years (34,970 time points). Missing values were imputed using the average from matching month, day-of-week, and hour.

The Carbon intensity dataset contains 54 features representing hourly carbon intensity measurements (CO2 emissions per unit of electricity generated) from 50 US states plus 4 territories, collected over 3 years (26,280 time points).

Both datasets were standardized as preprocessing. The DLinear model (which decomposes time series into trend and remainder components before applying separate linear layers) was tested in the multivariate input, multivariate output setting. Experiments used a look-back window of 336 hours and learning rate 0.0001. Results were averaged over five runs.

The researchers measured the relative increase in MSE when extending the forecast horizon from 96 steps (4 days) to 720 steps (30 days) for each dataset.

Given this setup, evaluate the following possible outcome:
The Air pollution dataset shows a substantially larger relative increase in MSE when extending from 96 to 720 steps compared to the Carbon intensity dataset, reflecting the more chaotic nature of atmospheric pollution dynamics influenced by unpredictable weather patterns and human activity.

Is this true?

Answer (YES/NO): NO